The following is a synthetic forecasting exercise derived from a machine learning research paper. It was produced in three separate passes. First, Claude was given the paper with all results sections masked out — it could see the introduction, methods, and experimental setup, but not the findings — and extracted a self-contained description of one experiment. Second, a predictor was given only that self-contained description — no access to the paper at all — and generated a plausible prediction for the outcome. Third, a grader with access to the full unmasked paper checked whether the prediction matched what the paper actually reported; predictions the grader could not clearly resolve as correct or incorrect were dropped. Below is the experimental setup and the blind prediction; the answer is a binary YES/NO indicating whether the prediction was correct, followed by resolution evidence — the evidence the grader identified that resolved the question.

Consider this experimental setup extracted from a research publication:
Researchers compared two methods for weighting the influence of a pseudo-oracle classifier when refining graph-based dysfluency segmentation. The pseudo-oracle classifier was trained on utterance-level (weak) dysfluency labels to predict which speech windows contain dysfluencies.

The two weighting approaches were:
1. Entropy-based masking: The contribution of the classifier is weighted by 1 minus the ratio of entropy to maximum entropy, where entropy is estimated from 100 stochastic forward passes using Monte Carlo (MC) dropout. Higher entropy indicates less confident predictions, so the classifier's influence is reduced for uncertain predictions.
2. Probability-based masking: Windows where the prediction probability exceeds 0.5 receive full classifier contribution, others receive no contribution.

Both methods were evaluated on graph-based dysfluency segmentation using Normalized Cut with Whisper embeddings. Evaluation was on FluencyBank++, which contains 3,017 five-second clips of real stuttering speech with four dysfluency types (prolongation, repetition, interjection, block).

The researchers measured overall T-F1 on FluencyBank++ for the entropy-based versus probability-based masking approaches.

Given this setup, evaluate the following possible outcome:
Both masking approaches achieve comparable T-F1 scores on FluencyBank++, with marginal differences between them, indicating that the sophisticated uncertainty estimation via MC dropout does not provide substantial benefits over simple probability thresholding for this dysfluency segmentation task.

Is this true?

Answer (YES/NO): NO